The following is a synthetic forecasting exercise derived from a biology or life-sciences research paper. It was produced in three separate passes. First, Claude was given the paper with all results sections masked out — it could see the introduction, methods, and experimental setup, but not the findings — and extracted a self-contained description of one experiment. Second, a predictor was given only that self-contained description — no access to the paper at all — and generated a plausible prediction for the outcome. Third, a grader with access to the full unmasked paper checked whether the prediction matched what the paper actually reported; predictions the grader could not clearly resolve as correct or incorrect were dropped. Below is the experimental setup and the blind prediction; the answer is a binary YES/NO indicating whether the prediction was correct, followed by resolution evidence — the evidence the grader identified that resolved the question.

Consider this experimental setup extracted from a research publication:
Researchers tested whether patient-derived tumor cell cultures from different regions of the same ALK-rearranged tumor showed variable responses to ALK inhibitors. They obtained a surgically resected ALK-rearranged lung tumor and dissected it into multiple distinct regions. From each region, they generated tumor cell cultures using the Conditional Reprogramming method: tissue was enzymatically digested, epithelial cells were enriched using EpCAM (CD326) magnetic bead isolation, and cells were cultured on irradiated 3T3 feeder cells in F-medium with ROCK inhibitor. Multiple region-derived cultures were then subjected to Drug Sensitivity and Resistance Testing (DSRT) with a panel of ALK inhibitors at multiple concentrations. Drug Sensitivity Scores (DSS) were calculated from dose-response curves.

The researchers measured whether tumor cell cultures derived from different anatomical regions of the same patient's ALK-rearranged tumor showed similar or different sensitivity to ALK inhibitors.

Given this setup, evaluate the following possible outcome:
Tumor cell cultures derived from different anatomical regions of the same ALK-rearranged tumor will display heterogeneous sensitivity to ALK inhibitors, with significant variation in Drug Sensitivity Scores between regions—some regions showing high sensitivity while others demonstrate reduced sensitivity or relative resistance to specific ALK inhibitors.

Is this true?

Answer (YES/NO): YES